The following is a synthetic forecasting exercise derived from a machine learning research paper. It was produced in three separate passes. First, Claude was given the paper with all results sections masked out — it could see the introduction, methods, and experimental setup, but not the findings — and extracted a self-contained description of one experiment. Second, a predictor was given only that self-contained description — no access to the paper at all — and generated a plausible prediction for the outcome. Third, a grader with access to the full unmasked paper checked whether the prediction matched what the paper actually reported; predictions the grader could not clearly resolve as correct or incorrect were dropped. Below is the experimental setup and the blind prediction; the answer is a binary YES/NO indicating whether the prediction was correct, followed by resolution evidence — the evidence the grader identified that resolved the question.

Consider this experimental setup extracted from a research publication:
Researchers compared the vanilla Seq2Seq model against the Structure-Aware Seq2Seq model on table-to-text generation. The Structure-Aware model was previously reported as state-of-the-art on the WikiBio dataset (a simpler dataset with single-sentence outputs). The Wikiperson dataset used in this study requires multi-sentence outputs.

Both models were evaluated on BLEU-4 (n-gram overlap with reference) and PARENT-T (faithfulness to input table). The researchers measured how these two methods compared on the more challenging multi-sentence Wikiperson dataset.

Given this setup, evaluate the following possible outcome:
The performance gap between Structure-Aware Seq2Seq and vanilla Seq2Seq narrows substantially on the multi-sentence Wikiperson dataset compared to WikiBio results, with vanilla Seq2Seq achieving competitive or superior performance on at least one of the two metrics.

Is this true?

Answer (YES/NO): NO